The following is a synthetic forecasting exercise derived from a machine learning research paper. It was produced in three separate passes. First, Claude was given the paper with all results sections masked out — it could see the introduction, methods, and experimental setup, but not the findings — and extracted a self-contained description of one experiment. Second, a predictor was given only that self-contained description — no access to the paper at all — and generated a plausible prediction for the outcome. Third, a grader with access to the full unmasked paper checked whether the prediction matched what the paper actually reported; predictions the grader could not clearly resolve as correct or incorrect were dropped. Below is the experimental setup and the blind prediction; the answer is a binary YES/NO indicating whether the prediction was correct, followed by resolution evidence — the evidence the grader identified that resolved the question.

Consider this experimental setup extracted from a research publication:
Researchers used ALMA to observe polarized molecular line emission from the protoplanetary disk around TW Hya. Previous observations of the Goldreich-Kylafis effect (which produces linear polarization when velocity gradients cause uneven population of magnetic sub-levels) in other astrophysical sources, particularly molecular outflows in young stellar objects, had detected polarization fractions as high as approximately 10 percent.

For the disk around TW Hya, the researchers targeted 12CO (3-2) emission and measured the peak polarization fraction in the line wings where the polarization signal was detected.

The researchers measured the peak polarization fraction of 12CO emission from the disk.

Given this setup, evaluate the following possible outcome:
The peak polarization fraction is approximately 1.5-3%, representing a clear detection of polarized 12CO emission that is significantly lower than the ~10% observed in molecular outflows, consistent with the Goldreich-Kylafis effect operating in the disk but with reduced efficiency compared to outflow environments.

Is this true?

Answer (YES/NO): NO